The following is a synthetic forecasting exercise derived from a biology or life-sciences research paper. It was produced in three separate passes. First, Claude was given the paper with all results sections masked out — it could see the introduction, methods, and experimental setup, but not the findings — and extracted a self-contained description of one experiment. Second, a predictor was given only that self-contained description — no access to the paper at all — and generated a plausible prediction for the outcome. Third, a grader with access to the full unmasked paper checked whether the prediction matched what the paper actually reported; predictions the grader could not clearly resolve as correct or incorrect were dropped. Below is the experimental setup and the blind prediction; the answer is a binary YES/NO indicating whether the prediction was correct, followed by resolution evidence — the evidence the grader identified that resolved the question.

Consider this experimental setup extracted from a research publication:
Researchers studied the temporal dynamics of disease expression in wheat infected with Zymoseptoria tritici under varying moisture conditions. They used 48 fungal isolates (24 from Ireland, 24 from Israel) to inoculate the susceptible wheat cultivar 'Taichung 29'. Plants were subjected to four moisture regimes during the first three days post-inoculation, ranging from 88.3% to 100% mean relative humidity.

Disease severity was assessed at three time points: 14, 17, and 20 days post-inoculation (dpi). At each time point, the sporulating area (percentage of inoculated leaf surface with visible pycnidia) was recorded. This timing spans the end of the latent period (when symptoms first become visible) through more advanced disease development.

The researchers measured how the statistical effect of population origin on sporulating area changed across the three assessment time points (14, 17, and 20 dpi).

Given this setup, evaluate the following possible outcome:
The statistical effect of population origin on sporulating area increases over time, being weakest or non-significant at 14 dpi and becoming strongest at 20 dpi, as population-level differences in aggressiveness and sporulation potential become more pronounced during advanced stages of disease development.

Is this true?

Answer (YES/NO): NO